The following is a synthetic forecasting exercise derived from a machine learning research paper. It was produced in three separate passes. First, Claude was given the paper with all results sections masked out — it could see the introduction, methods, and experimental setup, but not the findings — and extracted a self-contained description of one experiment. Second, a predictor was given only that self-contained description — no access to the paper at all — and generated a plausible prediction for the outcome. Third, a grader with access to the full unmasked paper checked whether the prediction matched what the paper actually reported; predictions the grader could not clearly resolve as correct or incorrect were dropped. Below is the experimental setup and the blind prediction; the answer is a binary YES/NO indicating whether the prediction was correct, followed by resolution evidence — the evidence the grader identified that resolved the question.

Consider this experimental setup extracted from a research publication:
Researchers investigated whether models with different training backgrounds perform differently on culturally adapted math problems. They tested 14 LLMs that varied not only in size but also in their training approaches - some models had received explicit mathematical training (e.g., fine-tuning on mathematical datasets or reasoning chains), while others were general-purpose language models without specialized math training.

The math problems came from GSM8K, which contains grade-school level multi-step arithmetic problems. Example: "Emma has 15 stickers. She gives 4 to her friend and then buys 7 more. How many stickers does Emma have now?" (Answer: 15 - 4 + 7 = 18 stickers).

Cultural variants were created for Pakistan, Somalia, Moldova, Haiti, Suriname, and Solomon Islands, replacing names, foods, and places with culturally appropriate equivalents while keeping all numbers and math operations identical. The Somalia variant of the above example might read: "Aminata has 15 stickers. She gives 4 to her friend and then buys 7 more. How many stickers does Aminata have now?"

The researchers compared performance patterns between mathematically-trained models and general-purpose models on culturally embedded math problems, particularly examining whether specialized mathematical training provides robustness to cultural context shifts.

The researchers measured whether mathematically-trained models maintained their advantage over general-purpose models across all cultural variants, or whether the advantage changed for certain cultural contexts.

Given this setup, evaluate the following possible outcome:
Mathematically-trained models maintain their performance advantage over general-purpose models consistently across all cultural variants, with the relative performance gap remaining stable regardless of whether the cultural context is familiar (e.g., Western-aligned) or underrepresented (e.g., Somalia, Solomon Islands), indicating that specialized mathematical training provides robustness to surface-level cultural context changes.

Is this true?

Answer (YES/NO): NO